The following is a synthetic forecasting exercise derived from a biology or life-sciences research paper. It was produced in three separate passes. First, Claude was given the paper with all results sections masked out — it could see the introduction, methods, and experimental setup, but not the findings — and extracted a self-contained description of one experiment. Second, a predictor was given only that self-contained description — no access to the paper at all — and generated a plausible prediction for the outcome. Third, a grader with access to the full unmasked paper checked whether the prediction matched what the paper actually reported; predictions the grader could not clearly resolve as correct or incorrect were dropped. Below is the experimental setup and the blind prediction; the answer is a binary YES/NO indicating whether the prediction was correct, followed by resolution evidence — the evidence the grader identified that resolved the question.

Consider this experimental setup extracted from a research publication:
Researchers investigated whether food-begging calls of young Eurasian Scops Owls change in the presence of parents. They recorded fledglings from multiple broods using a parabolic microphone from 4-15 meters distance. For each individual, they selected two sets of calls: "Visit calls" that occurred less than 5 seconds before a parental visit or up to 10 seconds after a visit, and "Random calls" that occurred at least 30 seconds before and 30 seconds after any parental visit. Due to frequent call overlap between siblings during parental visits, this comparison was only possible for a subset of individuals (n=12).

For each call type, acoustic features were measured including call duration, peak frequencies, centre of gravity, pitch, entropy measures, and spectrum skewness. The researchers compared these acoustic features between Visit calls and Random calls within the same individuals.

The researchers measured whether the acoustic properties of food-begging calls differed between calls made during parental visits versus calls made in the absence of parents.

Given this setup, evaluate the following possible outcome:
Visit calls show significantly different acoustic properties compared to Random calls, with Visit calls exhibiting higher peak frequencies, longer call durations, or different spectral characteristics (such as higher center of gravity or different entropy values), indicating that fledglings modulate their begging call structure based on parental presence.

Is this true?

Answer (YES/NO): NO